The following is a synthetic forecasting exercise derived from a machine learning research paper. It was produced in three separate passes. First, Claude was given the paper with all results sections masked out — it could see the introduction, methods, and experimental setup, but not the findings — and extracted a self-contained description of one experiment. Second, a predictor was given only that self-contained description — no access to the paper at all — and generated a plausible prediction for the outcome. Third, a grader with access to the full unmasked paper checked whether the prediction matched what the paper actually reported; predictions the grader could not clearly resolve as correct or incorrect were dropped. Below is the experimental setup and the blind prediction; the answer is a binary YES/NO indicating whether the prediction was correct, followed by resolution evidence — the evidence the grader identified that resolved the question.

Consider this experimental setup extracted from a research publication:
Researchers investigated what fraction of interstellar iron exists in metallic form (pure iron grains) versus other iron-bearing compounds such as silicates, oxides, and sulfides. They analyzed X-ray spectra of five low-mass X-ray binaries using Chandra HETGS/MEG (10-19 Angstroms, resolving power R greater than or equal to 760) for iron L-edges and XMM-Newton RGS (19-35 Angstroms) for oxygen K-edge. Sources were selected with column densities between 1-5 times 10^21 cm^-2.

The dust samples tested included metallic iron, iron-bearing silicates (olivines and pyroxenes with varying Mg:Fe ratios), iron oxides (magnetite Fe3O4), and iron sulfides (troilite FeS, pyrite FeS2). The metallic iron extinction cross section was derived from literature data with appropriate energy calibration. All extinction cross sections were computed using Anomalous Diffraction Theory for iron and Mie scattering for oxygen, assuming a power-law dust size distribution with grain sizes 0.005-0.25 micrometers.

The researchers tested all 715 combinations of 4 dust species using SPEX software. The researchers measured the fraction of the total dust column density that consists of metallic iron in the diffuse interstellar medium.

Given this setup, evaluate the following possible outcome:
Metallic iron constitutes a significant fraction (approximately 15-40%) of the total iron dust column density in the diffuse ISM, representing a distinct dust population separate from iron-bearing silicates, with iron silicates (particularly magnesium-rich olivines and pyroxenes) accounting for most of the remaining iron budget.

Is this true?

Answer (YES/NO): YES